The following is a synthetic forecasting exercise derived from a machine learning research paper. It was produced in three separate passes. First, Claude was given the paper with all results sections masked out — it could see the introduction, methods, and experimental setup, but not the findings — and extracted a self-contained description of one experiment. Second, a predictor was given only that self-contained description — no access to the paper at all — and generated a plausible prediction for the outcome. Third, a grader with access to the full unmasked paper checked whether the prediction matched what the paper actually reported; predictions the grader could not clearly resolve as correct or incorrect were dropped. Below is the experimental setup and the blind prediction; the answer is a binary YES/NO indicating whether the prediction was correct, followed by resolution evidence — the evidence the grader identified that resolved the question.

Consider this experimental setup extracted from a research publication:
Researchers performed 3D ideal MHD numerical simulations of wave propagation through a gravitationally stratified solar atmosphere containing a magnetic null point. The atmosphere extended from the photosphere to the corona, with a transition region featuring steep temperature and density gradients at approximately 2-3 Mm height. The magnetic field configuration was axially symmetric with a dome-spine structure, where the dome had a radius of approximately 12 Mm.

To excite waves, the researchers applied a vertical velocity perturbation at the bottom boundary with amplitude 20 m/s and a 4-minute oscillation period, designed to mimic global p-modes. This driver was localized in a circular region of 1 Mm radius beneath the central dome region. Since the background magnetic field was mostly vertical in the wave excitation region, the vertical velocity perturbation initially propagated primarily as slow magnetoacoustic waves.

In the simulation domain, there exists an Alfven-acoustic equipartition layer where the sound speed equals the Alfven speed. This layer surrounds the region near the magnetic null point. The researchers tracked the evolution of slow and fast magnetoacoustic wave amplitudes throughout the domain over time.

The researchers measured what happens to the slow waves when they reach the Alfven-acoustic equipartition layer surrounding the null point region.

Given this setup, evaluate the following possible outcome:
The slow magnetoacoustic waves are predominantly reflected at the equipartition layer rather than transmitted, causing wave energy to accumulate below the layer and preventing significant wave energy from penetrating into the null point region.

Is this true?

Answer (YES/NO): NO